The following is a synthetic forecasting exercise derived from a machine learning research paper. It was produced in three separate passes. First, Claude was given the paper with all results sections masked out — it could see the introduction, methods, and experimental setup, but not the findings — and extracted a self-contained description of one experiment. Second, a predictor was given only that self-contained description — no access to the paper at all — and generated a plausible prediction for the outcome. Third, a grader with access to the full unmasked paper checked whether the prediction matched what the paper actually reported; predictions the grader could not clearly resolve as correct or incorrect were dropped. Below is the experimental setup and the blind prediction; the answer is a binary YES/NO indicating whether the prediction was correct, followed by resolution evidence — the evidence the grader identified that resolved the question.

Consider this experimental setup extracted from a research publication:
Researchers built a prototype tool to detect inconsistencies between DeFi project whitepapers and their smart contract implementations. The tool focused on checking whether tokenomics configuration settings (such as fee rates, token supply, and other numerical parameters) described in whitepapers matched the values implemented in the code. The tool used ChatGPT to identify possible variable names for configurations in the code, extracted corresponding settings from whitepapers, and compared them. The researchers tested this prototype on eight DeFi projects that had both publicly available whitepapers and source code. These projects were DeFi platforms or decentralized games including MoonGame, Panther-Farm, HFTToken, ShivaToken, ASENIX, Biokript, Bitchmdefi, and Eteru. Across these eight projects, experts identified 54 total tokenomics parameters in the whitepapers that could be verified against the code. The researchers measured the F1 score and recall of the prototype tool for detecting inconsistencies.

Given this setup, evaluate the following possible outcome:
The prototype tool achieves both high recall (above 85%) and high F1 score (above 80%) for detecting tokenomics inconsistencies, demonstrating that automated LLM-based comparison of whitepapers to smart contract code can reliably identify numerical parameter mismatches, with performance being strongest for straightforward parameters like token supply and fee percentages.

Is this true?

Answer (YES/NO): NO